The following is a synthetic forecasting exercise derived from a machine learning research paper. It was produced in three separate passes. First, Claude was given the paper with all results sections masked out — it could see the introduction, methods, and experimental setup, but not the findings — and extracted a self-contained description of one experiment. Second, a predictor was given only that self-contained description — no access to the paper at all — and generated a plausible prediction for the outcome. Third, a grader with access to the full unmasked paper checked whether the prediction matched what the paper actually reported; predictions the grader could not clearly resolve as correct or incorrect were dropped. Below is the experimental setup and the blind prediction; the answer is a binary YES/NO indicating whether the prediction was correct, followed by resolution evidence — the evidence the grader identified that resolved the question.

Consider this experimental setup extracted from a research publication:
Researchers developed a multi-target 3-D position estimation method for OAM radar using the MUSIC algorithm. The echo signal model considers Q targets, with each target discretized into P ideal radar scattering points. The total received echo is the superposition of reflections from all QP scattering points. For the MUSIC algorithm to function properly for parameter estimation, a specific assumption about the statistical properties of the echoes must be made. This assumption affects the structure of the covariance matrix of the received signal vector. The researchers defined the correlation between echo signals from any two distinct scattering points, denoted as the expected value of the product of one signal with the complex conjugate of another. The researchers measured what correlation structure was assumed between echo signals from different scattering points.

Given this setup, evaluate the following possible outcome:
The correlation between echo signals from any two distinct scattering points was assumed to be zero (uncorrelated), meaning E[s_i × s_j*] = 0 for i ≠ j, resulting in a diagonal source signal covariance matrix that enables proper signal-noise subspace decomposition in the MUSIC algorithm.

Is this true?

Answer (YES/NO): YES